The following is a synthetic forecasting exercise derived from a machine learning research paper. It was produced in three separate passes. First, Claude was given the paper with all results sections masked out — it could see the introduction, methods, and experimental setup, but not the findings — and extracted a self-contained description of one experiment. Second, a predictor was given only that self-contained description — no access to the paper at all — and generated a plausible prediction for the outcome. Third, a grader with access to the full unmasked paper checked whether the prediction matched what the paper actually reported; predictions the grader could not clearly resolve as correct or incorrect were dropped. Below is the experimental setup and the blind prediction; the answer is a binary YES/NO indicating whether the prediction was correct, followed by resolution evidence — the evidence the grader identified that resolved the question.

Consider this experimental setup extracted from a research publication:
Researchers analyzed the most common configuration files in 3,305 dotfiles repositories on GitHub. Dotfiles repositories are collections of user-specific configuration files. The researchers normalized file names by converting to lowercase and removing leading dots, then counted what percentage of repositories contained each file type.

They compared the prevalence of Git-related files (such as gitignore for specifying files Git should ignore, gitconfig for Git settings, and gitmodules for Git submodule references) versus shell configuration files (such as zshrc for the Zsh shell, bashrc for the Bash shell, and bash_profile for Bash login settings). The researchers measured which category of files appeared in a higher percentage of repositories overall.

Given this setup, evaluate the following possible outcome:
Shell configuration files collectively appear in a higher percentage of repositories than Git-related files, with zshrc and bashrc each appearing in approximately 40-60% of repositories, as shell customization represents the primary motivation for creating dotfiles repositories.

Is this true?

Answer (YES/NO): NO